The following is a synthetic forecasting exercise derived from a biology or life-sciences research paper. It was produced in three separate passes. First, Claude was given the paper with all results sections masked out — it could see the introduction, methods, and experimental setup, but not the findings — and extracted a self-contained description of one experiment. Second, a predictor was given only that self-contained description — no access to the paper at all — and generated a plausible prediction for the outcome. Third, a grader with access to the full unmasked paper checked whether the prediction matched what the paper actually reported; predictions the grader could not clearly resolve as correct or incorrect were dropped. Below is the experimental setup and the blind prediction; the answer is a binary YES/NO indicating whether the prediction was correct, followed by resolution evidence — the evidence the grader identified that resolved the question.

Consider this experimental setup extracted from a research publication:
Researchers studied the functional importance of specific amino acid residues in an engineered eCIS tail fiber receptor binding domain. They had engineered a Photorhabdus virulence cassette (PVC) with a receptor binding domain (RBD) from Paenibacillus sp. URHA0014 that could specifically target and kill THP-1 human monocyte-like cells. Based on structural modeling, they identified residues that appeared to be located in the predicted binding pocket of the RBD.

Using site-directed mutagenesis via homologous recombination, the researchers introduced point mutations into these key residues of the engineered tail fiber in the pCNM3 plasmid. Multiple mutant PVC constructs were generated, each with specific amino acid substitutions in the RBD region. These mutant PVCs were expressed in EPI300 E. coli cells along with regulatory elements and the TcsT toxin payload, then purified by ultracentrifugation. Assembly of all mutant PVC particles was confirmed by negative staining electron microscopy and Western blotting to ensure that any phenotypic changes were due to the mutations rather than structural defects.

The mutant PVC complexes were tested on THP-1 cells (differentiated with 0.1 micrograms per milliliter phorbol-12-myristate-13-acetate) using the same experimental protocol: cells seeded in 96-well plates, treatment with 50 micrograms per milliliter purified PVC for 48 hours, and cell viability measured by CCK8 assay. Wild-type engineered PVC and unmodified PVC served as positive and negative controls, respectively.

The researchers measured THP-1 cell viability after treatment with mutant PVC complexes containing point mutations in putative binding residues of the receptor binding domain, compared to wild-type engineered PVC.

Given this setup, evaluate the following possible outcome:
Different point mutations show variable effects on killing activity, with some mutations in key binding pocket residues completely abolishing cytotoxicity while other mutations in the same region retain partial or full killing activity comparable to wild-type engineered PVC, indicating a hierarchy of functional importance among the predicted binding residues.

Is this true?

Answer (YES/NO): NO